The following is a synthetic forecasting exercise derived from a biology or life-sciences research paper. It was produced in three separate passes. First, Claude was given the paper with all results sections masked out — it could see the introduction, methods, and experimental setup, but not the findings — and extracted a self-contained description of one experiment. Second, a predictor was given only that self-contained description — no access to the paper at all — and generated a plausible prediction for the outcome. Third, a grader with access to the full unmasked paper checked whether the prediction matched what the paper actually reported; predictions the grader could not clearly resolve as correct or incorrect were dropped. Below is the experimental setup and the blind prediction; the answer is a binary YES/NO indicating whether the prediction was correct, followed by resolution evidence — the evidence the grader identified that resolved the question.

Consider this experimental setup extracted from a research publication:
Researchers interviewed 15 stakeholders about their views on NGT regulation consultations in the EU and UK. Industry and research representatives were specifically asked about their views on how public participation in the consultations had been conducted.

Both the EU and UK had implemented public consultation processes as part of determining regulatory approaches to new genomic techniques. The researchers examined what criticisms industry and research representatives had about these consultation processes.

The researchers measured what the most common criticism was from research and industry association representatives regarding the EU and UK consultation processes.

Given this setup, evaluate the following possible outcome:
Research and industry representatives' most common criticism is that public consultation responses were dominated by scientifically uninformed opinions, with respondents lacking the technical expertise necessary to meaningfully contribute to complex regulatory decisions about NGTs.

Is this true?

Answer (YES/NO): NO